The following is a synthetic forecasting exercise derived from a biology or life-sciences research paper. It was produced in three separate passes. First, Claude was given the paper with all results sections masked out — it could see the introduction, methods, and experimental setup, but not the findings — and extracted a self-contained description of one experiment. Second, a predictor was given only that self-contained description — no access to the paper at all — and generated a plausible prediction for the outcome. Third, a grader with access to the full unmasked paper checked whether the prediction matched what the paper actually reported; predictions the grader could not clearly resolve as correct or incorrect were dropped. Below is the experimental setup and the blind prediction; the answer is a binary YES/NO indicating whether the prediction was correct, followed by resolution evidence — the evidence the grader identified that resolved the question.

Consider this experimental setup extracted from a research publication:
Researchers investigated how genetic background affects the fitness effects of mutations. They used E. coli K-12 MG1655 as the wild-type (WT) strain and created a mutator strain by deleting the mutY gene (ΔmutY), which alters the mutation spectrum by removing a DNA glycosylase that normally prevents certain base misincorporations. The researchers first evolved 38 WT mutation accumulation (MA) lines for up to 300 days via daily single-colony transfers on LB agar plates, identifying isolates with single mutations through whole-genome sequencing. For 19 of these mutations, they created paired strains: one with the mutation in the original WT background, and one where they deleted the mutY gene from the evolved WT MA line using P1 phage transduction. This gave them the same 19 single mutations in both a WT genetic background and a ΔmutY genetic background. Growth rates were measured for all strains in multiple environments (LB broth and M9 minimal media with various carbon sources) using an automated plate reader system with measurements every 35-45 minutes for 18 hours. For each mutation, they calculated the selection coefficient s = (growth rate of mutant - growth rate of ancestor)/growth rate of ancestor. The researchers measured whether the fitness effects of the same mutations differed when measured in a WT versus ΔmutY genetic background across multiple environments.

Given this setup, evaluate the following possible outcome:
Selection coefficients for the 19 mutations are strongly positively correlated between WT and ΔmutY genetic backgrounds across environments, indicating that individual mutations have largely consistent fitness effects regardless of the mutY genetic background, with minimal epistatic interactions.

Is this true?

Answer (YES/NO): YES